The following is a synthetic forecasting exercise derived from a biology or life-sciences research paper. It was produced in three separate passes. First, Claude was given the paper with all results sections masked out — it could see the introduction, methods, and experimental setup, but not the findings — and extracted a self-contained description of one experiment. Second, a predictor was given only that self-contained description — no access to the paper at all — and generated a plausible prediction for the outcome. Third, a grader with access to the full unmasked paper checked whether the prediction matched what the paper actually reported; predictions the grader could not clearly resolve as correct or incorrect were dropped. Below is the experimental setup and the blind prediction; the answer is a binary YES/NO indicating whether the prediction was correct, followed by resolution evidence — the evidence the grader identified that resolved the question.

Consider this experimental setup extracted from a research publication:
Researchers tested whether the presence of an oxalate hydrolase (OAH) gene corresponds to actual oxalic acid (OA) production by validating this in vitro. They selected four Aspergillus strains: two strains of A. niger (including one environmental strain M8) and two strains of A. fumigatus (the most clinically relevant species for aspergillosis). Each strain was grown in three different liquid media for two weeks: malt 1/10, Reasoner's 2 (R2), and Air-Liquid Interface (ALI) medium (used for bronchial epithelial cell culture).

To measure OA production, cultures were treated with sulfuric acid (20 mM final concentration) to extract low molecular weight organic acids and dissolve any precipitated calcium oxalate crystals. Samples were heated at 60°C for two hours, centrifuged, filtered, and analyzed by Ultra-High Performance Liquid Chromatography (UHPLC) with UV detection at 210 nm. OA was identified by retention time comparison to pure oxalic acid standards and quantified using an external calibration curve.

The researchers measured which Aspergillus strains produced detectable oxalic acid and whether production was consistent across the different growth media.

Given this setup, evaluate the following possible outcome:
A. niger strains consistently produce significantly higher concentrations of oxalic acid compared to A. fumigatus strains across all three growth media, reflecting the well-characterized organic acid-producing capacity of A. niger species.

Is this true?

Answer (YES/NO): NO